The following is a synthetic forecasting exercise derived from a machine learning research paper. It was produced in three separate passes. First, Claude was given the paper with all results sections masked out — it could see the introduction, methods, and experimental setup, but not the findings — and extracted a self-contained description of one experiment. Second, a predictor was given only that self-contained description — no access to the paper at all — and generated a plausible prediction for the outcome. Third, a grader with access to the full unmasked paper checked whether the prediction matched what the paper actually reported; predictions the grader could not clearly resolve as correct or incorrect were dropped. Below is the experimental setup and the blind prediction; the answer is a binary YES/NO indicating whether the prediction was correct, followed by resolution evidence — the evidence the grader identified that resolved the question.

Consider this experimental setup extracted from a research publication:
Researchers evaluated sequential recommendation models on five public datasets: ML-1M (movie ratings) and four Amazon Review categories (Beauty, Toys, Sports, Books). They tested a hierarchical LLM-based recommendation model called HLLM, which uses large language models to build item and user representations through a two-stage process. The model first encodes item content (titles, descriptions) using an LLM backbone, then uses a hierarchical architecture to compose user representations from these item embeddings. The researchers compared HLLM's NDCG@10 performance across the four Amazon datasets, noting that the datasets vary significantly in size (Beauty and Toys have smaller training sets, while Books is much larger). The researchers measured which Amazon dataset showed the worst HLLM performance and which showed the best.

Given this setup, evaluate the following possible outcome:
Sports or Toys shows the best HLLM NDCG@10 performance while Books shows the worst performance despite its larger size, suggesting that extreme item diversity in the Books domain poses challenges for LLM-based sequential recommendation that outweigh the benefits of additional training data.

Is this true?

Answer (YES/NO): NO